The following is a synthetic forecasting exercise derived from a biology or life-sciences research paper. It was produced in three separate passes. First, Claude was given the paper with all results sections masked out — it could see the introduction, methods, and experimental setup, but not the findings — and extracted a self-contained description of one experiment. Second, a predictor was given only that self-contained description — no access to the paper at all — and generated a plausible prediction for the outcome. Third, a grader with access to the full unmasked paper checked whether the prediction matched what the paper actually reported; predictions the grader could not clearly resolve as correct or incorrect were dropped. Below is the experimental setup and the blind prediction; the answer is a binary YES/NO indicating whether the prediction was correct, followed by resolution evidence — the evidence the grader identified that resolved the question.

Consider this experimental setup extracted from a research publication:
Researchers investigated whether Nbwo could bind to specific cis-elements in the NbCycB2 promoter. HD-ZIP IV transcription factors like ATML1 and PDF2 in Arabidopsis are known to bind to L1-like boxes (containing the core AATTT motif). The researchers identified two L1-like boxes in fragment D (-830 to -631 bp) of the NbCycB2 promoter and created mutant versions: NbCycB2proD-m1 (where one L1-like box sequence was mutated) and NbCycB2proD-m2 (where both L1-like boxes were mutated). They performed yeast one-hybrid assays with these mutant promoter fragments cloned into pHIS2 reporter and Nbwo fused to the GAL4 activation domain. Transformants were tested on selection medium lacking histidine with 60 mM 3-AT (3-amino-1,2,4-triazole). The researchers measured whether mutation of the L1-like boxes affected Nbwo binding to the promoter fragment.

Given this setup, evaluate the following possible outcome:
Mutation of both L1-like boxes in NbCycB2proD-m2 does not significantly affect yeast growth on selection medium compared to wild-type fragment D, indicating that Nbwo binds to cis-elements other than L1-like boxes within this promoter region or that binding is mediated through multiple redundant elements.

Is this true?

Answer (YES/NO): NO